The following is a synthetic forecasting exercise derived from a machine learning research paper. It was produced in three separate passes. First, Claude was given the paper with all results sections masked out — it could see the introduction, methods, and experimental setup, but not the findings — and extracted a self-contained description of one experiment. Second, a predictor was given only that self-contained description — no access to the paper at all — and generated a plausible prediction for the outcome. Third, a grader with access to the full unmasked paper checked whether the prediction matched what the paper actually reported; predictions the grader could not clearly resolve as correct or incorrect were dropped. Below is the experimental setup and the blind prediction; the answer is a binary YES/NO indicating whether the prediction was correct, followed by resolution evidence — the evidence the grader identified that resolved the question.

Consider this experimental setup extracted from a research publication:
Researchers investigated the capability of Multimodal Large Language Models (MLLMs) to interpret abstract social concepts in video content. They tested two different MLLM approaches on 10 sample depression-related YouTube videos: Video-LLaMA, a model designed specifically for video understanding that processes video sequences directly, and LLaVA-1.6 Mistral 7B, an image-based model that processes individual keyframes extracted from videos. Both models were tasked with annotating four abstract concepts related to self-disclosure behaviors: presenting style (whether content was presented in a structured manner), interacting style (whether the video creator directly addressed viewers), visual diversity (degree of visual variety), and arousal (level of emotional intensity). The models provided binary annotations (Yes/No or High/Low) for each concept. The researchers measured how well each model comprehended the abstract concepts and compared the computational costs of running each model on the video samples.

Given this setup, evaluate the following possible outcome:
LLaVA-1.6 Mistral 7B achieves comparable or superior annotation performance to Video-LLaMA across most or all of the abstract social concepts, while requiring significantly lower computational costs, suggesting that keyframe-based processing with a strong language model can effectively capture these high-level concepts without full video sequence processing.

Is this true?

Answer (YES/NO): YES